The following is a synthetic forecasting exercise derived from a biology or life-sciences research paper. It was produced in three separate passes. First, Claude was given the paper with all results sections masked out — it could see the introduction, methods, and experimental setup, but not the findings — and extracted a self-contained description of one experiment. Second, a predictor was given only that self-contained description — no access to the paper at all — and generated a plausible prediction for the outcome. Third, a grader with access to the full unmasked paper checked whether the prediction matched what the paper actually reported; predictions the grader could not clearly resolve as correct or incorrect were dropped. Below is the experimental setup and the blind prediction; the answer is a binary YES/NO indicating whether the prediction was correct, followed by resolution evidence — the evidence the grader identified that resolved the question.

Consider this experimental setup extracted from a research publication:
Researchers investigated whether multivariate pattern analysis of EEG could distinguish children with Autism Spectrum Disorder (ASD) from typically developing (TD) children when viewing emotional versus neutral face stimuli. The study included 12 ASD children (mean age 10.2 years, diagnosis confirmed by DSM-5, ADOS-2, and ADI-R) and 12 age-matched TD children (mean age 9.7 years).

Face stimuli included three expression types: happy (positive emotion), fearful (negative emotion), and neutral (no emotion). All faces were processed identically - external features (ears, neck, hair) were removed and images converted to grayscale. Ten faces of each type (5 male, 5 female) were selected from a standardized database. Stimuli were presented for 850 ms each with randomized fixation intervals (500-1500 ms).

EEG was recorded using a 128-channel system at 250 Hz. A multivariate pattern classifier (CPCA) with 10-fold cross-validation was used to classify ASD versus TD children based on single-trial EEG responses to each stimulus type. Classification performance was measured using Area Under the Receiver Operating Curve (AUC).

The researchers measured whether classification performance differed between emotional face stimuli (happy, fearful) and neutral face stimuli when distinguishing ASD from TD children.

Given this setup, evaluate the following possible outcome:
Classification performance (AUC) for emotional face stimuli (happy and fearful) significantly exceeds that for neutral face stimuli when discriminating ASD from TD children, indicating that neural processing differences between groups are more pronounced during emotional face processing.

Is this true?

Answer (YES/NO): NO